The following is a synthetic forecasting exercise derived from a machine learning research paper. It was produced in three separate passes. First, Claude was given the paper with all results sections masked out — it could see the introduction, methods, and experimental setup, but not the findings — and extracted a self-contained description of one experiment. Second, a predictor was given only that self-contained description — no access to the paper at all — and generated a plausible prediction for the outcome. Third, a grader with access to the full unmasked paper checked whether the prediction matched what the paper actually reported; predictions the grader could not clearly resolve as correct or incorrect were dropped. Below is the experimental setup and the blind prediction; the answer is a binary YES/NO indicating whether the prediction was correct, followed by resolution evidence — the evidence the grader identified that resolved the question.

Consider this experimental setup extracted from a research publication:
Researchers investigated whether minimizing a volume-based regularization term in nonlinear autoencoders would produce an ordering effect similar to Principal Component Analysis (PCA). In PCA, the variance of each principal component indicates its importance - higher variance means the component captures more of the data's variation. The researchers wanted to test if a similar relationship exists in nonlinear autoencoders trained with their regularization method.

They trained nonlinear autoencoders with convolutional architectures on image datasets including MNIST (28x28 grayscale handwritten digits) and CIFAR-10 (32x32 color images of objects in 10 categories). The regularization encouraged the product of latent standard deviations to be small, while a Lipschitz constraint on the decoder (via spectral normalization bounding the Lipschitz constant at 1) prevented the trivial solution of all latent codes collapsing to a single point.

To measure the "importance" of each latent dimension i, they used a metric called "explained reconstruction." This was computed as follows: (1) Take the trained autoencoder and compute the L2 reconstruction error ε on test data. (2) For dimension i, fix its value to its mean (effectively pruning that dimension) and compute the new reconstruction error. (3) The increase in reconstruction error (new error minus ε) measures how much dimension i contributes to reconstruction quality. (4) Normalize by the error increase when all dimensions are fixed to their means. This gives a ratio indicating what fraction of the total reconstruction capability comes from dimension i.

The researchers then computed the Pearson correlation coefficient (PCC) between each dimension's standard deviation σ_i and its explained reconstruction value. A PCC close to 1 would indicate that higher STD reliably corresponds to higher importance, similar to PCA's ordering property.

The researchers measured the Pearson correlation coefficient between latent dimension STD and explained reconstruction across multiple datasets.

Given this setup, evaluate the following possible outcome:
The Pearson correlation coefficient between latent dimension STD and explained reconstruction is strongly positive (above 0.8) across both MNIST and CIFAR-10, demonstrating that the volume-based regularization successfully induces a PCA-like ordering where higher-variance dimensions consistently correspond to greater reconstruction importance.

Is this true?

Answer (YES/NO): YES